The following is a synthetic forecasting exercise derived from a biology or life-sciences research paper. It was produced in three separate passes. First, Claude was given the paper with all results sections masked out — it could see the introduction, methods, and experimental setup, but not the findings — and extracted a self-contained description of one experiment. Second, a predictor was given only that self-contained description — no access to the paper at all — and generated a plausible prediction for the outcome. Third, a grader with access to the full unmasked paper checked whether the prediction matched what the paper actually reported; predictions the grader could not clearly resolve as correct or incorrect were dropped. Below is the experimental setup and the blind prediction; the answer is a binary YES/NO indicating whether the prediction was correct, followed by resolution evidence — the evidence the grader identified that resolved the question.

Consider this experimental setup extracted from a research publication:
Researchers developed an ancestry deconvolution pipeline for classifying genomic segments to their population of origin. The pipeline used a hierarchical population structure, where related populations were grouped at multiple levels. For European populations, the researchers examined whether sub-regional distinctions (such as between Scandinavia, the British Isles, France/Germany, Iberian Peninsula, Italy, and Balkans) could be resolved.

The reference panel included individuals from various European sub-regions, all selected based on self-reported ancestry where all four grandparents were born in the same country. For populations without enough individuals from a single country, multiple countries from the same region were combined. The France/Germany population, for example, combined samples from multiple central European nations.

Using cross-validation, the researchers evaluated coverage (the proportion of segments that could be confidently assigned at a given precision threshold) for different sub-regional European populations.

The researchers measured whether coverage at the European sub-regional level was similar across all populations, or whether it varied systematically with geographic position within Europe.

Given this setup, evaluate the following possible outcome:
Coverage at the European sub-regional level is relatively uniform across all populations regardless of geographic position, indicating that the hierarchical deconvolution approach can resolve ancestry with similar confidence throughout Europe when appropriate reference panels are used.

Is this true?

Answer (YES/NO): NO